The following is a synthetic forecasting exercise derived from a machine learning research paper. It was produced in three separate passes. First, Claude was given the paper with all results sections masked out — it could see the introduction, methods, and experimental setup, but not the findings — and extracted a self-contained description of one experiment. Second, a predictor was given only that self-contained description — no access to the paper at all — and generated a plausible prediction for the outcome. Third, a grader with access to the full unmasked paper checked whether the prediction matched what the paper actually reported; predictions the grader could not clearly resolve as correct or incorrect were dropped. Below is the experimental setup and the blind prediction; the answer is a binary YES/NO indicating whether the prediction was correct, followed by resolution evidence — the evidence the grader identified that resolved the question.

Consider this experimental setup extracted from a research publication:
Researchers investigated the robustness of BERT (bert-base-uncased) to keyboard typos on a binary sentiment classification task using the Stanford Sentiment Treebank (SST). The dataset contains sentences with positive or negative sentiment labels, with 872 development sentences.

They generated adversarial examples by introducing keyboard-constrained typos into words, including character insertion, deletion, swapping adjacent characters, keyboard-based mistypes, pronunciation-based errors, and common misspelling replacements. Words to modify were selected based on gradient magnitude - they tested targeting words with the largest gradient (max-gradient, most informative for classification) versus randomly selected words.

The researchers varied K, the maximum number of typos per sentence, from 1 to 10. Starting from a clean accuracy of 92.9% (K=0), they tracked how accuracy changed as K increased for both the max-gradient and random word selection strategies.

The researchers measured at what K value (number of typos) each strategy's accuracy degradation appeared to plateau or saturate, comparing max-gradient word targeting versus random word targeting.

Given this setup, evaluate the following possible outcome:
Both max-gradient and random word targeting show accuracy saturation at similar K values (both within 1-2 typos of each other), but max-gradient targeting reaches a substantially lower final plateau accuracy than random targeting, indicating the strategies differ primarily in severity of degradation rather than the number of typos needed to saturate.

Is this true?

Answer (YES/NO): NO